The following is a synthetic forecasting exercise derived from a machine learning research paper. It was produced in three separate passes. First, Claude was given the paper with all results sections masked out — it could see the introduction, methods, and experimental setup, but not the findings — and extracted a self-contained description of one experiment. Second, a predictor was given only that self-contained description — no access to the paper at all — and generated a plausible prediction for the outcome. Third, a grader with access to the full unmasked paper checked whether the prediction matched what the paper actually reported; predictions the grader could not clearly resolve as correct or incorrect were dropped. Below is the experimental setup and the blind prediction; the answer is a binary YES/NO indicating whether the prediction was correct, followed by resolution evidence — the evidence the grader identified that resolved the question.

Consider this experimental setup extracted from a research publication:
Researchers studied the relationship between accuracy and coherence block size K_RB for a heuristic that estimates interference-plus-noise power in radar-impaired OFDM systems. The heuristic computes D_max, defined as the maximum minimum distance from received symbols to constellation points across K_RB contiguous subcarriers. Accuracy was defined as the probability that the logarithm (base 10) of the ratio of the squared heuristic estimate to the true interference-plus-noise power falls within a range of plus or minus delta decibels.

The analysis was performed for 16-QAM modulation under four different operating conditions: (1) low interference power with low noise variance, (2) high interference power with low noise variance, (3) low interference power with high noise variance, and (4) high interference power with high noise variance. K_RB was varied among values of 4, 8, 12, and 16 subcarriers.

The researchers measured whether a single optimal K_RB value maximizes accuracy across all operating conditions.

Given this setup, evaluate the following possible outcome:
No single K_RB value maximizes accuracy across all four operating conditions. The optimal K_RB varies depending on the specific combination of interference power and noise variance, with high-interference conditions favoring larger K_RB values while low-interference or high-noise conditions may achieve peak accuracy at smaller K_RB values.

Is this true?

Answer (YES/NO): YES